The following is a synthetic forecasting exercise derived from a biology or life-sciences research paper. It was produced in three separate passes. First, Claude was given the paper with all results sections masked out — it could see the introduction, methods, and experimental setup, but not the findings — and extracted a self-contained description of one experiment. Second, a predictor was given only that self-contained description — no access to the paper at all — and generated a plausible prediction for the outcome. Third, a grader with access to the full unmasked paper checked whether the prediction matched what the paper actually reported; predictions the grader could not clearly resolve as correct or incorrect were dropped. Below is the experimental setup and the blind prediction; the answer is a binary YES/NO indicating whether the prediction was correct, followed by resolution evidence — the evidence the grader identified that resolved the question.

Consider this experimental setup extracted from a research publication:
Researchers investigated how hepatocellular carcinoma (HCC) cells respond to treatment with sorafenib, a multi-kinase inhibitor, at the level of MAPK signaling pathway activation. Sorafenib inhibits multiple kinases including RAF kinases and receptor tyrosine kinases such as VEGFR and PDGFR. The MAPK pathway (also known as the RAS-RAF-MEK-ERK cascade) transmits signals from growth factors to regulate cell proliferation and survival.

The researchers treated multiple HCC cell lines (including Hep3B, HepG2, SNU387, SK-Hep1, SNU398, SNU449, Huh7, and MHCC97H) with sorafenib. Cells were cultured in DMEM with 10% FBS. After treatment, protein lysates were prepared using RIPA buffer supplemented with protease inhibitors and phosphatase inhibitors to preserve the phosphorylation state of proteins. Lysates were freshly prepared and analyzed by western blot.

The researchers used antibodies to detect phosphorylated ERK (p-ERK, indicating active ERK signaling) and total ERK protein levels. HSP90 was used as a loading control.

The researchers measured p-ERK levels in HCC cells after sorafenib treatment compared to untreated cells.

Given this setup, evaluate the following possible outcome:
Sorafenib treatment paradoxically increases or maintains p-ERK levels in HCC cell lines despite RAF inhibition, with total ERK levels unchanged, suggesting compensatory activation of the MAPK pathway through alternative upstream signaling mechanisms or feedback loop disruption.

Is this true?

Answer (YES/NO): NO